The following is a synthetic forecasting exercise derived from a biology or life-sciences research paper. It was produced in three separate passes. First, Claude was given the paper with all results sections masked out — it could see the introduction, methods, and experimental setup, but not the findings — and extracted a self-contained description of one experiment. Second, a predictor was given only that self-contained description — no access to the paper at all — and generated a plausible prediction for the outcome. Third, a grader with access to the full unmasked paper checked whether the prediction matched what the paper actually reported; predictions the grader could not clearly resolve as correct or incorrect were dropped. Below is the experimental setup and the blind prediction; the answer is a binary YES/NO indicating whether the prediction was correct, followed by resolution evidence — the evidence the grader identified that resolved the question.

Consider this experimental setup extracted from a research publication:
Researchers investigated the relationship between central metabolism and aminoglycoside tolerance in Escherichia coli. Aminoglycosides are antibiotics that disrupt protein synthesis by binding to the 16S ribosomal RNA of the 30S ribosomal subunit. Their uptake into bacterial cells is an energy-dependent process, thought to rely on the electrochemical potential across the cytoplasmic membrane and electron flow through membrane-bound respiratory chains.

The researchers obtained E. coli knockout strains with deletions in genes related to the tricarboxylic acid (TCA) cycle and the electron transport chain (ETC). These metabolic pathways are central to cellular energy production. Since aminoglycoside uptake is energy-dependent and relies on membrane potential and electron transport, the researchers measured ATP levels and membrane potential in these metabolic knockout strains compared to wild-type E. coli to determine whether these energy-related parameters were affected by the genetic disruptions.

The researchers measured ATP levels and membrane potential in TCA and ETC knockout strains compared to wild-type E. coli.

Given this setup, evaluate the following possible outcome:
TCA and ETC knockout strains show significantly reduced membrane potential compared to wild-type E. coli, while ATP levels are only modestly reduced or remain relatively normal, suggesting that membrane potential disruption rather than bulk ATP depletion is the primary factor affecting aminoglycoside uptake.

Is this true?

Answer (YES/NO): NO